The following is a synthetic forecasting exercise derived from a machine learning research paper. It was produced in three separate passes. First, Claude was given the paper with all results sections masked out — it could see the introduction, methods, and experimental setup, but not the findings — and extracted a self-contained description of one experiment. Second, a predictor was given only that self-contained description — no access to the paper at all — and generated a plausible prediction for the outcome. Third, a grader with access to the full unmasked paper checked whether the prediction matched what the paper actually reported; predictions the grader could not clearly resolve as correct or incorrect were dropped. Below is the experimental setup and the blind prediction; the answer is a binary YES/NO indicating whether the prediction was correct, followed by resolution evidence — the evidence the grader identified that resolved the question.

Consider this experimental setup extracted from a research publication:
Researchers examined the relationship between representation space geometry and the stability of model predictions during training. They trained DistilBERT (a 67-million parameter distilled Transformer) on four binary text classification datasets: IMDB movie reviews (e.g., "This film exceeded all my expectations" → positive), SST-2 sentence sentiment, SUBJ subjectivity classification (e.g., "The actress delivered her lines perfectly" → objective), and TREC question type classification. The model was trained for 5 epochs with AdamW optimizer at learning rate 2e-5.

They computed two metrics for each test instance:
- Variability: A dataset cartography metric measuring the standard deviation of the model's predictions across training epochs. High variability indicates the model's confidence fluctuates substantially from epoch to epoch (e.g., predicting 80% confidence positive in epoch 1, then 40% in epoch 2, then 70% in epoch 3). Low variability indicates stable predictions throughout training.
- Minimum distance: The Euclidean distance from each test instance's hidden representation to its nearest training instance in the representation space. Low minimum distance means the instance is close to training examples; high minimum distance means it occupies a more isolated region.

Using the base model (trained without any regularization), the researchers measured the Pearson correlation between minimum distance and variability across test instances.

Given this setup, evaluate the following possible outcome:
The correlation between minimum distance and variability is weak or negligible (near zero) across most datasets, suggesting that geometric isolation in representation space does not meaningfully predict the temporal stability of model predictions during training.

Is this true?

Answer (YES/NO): NO